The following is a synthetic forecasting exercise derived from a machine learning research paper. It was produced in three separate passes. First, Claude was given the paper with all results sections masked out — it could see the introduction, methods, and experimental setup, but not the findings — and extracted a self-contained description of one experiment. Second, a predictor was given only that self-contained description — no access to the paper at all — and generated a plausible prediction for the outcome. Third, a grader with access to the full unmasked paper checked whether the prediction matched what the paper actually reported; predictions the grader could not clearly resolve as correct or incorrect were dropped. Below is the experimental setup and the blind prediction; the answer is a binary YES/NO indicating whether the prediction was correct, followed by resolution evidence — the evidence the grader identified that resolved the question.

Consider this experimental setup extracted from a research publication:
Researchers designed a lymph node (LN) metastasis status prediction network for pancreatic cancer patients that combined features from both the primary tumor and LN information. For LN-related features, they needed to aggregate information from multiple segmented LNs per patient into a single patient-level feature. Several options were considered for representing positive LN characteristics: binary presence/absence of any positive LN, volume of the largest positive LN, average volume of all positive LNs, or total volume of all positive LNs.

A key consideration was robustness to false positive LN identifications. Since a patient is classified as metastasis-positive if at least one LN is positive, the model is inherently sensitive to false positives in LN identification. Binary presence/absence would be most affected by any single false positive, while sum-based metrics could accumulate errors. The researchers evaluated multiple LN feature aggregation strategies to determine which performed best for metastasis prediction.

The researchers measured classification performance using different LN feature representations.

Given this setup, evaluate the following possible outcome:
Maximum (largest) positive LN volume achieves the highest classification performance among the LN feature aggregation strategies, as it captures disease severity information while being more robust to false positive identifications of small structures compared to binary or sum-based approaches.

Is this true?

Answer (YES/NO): YES